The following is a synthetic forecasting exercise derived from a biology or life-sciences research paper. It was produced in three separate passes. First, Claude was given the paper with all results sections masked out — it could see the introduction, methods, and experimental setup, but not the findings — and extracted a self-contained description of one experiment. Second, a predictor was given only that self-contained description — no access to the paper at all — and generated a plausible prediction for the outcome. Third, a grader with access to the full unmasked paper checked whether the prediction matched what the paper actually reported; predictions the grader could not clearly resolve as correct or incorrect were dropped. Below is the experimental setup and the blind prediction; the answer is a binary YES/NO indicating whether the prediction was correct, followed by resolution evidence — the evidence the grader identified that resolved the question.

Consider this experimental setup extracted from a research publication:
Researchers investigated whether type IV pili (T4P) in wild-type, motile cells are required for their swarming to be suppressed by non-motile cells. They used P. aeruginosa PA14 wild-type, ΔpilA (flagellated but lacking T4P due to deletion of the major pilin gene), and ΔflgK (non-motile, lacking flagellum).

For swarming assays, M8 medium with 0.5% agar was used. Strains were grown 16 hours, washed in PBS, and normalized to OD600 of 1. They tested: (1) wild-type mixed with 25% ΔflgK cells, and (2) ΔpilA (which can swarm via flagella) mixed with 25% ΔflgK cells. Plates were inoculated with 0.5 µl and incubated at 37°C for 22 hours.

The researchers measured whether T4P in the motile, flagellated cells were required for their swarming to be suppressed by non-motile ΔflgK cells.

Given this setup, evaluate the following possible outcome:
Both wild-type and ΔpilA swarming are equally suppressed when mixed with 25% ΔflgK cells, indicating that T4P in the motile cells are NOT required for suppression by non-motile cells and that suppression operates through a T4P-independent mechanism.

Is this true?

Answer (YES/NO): NO